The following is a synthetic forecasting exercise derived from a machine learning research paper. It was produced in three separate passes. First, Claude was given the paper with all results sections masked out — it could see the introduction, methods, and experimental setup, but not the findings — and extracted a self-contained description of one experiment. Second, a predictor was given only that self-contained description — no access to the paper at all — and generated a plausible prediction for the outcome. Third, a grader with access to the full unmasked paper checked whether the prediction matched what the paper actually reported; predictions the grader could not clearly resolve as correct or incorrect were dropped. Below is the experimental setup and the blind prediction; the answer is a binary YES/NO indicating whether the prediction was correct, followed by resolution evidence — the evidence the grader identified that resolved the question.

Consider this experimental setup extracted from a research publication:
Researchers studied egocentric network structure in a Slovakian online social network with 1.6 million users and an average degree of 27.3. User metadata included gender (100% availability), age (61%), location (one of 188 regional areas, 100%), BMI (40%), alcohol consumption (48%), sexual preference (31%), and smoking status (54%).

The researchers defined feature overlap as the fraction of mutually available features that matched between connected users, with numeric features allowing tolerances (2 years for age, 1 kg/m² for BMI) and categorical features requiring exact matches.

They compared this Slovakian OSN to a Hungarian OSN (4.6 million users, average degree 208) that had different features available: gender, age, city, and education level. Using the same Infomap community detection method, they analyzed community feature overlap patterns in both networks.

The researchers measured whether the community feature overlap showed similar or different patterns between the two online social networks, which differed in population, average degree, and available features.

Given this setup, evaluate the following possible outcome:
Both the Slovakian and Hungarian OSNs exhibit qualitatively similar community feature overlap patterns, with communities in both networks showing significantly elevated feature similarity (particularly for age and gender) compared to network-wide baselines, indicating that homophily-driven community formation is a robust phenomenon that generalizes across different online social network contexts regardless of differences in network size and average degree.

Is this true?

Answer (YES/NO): NO